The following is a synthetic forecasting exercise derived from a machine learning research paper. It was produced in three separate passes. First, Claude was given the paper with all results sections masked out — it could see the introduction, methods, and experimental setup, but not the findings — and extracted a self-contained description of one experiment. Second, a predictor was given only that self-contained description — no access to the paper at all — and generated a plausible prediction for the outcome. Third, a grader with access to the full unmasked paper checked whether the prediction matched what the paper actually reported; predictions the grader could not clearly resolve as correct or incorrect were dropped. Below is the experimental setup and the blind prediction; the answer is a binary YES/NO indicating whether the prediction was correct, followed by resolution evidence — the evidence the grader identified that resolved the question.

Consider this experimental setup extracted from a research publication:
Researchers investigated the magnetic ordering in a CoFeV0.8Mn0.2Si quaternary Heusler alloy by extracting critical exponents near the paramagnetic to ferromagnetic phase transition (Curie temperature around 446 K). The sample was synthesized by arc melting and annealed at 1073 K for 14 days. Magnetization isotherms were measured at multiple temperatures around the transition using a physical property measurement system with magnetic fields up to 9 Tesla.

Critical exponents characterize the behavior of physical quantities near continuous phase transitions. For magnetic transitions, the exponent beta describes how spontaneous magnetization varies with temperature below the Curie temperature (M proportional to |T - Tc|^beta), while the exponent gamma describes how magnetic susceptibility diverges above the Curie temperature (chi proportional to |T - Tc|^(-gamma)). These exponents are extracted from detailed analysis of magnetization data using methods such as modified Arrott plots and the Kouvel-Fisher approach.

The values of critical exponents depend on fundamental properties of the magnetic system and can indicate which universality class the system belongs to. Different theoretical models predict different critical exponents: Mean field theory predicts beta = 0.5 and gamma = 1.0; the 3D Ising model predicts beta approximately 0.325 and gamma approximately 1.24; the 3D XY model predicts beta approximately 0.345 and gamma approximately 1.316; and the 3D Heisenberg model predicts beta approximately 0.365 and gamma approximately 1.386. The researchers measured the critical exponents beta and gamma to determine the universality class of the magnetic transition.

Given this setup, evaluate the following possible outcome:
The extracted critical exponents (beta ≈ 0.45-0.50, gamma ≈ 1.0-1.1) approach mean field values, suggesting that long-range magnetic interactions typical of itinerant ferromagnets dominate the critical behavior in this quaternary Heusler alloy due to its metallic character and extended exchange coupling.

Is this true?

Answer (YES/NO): NO